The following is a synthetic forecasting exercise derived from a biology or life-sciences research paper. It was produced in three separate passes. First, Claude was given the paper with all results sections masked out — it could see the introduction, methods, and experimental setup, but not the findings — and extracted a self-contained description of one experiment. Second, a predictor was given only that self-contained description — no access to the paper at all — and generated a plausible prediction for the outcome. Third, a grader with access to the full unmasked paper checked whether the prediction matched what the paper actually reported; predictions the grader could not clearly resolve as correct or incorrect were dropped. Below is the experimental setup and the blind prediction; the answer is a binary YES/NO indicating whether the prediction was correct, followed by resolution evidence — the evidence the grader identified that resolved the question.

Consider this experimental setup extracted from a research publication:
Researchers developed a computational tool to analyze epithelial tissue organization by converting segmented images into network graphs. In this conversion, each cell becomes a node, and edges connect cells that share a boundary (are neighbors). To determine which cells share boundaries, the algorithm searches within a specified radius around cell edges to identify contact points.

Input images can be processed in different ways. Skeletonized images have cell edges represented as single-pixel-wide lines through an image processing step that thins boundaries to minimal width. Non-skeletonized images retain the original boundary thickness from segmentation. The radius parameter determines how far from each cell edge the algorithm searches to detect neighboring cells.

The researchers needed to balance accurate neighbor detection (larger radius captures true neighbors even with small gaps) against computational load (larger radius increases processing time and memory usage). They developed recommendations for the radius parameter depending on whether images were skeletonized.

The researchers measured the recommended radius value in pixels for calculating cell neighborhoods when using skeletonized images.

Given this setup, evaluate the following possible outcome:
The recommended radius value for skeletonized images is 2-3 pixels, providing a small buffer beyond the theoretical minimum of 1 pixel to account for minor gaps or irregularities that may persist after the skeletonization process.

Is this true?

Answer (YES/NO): YES